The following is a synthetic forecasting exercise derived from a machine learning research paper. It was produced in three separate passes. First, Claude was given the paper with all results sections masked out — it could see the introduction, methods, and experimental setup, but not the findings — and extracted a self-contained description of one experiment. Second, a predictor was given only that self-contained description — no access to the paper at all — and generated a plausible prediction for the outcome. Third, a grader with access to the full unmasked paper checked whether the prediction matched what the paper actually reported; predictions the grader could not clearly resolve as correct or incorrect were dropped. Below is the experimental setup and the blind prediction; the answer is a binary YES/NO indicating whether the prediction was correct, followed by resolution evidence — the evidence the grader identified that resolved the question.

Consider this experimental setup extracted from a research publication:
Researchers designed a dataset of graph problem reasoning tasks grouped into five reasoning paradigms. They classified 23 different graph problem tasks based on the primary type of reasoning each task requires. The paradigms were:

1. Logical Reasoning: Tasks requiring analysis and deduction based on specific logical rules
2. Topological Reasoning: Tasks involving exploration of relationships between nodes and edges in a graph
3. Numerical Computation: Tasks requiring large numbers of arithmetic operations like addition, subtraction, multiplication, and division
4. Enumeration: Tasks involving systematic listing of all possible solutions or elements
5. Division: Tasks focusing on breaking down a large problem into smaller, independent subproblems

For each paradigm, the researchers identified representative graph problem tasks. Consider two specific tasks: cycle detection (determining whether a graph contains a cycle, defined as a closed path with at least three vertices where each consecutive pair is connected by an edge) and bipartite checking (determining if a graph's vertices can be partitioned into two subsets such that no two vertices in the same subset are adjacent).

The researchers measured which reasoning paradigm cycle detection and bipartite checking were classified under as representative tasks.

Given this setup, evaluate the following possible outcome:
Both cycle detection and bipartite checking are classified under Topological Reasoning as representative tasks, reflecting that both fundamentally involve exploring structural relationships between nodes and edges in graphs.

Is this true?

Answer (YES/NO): NO